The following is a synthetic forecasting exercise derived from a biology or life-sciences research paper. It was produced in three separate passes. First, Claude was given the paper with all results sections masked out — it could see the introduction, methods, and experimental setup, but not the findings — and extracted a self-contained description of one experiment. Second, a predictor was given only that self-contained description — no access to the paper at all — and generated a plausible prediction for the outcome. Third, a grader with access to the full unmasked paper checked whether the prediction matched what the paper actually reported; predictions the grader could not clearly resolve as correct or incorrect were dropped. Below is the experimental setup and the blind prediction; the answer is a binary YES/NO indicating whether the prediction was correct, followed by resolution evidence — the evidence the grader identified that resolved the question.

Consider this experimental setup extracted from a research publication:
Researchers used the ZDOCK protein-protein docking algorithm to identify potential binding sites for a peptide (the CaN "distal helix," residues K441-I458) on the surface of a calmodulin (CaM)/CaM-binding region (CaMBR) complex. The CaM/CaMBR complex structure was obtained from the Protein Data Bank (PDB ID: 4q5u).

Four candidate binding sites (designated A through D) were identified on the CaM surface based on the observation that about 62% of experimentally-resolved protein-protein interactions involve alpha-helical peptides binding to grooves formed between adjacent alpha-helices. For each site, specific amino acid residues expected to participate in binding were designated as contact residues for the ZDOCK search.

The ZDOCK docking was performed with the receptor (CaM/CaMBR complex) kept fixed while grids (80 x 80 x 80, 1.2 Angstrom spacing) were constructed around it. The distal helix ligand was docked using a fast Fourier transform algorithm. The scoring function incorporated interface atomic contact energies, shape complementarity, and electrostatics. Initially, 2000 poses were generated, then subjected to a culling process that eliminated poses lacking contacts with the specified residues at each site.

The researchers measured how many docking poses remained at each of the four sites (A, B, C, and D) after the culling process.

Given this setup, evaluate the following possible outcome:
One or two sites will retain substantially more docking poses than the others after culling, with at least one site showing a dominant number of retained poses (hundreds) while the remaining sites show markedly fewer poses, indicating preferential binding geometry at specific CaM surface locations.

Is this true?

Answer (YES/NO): NO